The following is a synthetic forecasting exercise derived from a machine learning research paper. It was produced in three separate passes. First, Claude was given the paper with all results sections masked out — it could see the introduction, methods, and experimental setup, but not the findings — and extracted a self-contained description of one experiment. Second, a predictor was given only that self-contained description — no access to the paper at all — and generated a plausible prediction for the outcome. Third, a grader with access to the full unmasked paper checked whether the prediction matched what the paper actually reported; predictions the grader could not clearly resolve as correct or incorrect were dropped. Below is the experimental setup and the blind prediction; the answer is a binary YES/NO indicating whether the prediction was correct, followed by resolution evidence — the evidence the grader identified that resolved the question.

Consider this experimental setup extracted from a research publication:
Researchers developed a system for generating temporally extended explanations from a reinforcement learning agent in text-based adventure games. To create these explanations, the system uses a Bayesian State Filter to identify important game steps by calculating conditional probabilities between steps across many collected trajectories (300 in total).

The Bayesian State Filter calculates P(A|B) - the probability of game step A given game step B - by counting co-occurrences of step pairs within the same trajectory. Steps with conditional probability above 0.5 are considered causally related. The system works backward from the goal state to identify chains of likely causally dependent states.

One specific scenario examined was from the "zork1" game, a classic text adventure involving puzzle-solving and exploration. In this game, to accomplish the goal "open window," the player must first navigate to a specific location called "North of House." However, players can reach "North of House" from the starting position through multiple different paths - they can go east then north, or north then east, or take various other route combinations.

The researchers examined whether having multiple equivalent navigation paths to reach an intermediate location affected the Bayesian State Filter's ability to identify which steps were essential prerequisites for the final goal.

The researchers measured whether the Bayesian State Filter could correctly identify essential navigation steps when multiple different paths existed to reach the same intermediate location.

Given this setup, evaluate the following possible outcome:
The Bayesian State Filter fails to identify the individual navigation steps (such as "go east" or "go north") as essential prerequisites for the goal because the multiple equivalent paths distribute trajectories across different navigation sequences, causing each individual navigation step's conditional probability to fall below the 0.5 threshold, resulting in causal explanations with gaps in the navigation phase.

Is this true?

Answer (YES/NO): YES